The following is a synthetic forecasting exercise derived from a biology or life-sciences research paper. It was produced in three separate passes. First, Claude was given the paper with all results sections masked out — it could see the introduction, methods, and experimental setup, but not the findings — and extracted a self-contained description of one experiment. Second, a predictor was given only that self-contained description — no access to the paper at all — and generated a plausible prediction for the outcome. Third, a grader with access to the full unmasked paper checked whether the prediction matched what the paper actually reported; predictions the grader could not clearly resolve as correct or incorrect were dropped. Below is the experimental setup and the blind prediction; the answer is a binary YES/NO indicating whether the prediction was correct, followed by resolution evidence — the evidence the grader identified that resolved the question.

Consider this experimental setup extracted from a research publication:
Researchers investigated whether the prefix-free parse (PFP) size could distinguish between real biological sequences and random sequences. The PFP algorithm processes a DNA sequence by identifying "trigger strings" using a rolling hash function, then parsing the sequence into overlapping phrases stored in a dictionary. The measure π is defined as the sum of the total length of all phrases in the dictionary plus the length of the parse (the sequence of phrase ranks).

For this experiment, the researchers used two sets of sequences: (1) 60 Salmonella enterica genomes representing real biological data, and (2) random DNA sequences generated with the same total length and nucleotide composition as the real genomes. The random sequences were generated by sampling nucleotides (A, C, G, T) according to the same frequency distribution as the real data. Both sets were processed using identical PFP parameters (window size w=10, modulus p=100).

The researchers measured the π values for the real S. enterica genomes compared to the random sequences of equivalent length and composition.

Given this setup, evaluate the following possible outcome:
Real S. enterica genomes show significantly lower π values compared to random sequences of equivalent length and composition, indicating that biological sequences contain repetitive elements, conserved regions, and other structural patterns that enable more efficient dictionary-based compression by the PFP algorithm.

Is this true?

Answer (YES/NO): YES